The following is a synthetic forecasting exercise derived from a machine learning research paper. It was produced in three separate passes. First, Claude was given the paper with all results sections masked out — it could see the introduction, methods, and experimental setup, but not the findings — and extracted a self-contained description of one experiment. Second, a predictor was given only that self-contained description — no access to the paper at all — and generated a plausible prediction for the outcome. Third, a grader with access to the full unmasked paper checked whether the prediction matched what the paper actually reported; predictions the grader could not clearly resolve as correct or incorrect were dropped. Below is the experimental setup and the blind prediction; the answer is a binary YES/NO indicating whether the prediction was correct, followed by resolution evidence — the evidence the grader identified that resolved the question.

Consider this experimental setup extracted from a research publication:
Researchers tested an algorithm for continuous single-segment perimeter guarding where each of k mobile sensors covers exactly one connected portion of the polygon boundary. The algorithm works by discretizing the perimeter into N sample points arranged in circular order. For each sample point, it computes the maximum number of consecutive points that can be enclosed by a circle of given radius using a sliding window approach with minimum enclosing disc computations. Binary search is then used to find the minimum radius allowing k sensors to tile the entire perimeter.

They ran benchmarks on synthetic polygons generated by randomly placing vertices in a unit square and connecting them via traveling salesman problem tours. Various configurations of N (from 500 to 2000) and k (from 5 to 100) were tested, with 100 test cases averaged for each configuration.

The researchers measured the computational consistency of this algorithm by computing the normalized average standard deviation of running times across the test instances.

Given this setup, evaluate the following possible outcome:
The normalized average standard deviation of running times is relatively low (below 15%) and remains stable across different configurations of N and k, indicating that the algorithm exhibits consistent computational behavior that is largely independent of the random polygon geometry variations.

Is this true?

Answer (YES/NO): YES